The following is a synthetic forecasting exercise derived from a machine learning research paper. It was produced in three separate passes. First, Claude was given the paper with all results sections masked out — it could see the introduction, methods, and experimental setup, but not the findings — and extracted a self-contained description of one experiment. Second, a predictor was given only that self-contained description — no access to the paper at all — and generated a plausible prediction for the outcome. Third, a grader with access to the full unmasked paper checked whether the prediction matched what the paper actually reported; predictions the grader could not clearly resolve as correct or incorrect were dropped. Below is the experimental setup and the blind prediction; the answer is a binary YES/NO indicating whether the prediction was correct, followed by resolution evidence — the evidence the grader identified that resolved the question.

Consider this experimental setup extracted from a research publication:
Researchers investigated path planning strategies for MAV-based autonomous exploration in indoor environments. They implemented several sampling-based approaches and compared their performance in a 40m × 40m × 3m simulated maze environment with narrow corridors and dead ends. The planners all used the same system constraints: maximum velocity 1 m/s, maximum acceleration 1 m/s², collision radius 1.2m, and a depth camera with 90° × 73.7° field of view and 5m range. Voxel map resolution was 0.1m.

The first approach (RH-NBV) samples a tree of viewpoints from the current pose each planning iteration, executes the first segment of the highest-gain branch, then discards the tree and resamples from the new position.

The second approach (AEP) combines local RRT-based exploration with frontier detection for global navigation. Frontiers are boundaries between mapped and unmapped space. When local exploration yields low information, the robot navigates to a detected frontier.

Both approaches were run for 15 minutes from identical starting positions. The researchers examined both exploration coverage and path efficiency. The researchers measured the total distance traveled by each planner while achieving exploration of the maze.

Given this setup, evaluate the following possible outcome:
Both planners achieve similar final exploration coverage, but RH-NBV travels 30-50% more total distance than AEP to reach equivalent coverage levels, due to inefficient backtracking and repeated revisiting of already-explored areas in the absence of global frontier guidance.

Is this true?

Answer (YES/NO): NO